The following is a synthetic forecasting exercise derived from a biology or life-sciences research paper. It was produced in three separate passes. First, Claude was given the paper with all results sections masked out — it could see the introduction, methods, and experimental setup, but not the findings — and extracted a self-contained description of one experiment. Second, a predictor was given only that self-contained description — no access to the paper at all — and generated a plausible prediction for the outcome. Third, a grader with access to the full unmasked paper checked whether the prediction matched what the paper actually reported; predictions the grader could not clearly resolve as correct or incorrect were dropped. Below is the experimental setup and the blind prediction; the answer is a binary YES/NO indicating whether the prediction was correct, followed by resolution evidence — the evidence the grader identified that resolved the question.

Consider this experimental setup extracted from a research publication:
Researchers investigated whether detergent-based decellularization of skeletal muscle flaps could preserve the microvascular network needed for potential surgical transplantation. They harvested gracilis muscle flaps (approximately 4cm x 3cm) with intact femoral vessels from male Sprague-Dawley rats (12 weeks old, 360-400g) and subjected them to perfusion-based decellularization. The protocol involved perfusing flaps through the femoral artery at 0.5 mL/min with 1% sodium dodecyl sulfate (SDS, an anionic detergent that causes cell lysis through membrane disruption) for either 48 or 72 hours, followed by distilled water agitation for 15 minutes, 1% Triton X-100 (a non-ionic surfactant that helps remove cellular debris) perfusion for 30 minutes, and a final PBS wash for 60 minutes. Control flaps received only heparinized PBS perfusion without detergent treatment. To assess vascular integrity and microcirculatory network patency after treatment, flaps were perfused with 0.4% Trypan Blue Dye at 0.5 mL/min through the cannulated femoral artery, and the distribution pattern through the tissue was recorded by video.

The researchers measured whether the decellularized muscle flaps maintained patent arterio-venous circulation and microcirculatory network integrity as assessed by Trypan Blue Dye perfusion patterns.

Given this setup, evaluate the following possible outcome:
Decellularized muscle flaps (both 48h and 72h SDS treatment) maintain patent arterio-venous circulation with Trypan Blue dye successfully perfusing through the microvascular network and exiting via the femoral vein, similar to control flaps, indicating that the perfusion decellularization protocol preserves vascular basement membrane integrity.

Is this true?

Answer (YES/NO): NO